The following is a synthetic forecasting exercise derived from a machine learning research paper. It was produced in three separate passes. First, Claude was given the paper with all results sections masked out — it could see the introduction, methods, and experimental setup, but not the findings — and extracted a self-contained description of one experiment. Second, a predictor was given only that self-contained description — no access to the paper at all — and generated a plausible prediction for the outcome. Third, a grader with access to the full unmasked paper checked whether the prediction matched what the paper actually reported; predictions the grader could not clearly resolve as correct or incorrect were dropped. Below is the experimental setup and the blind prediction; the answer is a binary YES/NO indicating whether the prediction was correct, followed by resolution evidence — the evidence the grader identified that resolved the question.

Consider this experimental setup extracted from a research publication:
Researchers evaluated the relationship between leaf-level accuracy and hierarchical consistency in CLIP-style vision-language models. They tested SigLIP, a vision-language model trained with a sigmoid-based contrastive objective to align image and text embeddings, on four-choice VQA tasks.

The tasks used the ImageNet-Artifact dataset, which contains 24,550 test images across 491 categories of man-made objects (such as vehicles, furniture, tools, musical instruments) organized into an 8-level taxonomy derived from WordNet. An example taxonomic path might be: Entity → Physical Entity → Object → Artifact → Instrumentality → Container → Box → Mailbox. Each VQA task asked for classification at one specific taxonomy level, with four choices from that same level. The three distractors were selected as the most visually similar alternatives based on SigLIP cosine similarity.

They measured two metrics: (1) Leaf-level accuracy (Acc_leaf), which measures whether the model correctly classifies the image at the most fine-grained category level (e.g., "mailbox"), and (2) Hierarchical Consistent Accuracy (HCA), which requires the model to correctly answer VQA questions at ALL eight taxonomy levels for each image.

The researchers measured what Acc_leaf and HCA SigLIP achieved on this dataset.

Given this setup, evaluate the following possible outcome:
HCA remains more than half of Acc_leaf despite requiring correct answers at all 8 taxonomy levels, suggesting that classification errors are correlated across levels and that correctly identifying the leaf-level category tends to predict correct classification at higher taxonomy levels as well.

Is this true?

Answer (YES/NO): NO